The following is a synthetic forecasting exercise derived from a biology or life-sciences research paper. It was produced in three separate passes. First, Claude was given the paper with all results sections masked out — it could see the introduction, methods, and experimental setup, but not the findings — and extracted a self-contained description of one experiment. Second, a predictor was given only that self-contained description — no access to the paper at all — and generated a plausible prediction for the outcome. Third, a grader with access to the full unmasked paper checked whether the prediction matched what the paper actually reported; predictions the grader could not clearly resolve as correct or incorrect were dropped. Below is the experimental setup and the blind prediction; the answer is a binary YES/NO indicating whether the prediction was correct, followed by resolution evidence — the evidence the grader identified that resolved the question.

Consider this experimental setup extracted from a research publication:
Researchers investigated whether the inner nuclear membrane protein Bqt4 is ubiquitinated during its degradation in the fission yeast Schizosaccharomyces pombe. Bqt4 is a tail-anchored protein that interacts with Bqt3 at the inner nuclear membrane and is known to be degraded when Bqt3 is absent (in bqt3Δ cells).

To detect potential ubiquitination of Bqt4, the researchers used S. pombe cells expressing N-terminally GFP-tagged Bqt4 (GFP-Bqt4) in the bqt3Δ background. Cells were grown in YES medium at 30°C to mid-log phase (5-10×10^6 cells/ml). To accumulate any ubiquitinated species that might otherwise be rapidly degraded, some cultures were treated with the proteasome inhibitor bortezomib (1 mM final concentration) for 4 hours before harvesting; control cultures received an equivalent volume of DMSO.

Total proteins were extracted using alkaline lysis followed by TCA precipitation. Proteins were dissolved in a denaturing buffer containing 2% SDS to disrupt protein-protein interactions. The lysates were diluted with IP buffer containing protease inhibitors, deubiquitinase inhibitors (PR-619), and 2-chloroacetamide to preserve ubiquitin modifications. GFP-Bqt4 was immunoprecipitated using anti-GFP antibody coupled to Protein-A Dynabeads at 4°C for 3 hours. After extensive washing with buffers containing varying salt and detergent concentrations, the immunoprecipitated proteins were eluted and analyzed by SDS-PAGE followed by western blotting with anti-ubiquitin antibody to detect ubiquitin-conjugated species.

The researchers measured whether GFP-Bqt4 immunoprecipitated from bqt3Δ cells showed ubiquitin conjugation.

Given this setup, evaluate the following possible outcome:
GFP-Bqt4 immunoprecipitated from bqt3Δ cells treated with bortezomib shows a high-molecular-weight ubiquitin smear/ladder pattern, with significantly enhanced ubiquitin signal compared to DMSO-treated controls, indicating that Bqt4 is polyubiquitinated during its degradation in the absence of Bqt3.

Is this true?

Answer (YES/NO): YES